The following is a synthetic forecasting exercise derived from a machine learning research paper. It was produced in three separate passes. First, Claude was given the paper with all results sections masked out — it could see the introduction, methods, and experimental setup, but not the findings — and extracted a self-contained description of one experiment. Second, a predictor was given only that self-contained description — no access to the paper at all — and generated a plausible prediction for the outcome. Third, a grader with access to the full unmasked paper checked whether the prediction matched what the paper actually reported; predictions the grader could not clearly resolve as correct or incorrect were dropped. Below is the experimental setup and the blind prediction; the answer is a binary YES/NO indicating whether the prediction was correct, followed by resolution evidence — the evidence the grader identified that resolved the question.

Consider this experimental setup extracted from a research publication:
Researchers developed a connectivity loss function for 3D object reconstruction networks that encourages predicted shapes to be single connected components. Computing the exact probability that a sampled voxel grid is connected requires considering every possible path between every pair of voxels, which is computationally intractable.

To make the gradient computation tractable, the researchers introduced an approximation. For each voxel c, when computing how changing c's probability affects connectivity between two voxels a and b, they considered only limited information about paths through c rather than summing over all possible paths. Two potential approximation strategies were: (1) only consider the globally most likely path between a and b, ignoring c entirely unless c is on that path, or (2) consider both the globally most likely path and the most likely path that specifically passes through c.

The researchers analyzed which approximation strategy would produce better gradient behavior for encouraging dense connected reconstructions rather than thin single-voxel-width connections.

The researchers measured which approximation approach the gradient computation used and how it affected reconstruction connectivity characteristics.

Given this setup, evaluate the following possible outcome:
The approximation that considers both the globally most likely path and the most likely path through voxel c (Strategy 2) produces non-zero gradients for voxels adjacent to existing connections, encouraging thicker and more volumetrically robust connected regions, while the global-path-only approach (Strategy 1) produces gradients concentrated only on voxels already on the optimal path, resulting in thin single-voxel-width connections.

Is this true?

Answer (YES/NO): YES